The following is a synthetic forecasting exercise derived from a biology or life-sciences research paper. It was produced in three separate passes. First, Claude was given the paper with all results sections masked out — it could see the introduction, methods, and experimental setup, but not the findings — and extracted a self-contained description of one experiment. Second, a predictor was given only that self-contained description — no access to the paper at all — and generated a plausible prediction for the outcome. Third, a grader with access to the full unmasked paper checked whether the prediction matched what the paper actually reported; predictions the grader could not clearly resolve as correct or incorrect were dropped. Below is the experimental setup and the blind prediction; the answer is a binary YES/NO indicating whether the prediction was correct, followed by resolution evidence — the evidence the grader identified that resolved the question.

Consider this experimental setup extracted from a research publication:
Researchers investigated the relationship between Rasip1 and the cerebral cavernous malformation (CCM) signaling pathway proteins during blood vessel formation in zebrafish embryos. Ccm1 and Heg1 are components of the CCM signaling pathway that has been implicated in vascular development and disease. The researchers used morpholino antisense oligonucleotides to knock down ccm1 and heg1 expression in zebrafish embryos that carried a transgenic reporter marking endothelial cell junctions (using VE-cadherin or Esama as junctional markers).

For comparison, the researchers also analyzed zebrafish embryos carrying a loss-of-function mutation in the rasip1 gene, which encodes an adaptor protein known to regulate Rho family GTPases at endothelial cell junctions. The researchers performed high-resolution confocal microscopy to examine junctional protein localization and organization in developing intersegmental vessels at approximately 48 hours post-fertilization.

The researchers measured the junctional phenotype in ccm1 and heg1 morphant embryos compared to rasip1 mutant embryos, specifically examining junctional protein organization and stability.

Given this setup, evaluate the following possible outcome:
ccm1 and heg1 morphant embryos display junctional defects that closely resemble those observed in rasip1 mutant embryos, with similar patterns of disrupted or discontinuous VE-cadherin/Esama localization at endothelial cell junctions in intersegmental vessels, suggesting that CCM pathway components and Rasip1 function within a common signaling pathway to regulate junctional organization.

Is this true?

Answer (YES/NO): YES